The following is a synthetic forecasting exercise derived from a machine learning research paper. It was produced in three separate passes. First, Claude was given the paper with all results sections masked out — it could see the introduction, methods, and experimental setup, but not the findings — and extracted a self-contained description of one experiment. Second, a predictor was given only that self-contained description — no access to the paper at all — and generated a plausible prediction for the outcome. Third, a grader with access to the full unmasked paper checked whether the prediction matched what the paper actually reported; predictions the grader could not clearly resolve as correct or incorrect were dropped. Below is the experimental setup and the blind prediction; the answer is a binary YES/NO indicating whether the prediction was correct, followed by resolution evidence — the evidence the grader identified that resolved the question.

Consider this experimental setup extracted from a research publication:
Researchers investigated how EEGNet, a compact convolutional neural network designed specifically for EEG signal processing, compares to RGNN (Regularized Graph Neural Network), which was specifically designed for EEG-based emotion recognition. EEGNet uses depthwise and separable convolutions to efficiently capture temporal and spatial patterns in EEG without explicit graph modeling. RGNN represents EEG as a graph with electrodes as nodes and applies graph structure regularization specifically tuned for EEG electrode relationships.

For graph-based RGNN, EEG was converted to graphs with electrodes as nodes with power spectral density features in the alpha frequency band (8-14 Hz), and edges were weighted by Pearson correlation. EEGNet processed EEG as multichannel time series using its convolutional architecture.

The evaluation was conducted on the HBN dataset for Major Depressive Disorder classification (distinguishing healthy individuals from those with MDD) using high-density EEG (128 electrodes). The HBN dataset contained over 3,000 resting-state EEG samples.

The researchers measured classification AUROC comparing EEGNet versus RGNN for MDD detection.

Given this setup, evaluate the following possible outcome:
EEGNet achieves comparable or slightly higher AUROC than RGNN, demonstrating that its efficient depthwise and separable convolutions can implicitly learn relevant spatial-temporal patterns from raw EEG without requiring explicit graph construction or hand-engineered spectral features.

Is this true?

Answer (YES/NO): YES